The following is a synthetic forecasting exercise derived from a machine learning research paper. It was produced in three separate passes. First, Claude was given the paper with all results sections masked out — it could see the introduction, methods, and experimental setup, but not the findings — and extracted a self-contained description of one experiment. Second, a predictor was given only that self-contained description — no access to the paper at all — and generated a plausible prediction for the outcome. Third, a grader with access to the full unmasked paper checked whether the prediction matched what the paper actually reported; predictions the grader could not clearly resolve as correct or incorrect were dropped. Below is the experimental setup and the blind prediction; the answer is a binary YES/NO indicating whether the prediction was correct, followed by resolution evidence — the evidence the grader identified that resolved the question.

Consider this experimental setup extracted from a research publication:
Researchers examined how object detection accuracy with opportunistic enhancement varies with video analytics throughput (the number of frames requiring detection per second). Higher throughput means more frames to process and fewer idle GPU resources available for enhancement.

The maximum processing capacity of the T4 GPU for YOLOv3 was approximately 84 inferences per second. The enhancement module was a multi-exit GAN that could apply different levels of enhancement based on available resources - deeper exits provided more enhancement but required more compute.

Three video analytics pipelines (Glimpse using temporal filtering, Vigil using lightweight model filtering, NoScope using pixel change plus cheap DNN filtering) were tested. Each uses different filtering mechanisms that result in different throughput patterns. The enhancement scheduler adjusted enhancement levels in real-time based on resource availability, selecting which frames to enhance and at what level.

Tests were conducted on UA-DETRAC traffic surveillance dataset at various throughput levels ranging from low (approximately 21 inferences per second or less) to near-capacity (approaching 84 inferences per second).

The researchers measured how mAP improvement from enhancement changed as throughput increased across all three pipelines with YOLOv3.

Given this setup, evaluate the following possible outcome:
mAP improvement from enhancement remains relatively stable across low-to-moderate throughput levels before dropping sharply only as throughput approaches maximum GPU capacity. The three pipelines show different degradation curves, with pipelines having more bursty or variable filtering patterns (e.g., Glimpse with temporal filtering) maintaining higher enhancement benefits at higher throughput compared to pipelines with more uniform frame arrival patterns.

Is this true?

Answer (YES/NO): NO